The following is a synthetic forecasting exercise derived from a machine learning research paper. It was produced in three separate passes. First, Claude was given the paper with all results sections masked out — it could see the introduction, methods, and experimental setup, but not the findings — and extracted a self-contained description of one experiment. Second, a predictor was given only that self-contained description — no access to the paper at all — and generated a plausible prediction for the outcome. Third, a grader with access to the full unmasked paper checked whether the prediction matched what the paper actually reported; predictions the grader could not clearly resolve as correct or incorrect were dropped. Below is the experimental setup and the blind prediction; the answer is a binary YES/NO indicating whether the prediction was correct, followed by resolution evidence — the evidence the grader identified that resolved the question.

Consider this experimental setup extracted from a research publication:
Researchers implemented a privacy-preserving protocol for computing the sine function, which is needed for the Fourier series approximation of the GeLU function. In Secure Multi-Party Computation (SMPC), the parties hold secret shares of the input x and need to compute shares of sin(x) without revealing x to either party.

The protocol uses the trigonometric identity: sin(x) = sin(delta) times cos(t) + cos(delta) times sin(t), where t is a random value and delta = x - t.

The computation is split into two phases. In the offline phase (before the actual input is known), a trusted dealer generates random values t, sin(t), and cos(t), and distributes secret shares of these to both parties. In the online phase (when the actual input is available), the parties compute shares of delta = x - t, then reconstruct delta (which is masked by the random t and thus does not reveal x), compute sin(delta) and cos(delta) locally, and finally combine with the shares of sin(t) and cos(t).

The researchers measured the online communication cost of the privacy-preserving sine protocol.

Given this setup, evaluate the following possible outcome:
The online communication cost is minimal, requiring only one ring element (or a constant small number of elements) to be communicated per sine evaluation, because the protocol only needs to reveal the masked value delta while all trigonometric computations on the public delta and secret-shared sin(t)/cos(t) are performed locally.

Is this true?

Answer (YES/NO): YES